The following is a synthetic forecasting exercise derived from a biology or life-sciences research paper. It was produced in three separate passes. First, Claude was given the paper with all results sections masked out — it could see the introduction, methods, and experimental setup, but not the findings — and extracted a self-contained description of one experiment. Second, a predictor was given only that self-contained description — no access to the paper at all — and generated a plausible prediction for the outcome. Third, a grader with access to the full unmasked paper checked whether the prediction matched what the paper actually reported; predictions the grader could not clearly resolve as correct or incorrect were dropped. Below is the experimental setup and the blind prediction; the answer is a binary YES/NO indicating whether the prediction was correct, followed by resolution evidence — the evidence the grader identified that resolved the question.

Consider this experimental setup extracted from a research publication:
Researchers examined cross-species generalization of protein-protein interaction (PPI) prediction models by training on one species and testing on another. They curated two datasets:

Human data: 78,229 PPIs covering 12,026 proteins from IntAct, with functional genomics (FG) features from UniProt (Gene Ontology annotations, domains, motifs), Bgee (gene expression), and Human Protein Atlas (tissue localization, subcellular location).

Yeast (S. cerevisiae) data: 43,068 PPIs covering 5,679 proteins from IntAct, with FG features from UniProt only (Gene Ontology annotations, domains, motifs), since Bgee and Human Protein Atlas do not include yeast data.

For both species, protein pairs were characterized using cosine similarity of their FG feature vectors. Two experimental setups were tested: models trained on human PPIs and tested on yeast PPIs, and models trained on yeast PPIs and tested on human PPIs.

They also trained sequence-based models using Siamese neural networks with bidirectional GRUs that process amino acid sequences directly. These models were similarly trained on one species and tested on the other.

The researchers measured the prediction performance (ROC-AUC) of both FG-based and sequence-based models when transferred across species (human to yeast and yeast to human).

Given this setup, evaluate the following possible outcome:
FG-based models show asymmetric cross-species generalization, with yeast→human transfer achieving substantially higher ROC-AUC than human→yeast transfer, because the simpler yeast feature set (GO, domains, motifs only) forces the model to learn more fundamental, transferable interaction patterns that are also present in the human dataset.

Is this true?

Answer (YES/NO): NO